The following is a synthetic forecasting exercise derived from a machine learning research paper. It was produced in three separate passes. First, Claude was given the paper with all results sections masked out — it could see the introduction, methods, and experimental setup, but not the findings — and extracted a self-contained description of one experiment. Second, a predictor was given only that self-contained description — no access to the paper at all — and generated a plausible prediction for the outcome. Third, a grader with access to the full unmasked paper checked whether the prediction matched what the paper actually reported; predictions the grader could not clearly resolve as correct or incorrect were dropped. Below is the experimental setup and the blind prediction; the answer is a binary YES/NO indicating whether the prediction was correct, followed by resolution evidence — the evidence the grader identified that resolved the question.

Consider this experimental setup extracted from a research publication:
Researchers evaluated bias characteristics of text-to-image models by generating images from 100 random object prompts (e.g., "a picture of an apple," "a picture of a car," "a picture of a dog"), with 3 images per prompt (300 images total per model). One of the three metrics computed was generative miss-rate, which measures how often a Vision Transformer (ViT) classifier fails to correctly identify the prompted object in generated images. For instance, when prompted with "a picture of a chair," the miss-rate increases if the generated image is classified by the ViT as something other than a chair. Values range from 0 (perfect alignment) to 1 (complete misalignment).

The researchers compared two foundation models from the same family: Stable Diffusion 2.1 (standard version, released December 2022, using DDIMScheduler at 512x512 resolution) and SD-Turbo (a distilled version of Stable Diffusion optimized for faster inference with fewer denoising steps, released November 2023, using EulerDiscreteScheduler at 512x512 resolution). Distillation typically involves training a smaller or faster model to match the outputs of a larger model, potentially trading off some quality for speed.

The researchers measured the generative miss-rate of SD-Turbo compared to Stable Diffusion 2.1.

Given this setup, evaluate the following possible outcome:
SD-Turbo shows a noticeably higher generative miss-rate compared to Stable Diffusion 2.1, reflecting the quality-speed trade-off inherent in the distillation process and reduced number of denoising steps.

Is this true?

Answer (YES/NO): NO